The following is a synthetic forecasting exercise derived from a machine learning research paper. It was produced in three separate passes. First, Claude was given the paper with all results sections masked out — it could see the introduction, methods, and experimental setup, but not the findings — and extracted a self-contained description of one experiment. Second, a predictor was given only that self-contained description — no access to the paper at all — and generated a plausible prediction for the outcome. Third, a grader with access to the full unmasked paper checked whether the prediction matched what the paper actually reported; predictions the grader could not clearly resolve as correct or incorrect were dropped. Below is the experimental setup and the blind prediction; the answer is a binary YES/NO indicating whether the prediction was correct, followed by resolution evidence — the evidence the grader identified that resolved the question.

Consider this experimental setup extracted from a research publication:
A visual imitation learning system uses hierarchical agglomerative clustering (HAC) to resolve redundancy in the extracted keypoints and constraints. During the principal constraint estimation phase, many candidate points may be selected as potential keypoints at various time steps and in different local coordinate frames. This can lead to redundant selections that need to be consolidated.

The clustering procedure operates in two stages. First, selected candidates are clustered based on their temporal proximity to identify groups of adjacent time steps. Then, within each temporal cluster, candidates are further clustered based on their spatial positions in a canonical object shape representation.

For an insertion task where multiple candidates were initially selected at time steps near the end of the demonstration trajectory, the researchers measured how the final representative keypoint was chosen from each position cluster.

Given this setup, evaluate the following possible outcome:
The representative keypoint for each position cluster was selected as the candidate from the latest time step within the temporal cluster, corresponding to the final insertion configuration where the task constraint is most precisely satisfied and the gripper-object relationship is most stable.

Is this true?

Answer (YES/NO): NO